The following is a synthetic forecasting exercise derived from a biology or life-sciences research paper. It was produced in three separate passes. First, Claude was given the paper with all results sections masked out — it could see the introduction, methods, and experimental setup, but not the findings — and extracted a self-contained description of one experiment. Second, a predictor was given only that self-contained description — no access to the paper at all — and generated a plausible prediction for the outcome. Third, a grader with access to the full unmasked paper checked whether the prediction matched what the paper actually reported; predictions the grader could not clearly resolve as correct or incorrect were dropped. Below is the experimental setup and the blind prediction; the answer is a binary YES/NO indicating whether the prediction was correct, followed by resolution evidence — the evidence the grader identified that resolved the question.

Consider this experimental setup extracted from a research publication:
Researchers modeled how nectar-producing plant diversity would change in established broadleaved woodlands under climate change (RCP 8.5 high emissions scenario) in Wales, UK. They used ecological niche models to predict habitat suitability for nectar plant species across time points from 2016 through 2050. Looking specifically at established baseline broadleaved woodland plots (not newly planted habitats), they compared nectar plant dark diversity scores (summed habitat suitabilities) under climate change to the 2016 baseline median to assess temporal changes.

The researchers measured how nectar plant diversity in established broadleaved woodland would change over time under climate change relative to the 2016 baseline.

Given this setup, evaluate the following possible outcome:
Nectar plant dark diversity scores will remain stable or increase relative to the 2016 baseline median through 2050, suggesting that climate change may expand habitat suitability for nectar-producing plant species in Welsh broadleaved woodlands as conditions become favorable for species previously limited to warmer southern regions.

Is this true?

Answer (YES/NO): NO